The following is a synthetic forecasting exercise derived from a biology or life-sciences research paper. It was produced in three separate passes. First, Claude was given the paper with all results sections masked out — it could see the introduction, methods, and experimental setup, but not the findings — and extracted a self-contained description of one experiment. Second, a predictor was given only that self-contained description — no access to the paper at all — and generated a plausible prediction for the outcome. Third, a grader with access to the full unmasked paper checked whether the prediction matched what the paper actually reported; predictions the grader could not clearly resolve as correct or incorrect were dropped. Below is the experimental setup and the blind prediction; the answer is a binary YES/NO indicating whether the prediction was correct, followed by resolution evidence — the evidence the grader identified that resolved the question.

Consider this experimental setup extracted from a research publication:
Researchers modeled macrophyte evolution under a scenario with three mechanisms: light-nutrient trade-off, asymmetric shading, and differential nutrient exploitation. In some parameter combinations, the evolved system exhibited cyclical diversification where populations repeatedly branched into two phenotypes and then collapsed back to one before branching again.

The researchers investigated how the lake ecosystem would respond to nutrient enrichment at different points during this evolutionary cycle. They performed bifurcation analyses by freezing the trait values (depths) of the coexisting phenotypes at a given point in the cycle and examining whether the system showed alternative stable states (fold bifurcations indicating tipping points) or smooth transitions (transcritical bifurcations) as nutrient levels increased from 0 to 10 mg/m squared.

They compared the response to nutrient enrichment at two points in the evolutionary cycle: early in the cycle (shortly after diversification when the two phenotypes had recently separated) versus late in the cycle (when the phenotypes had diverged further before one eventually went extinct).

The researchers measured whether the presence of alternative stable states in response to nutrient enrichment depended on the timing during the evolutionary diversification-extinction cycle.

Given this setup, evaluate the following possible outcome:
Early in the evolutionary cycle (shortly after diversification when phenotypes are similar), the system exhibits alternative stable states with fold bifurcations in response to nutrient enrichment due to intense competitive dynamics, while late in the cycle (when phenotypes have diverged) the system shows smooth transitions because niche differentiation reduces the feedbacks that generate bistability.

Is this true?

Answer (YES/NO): NO